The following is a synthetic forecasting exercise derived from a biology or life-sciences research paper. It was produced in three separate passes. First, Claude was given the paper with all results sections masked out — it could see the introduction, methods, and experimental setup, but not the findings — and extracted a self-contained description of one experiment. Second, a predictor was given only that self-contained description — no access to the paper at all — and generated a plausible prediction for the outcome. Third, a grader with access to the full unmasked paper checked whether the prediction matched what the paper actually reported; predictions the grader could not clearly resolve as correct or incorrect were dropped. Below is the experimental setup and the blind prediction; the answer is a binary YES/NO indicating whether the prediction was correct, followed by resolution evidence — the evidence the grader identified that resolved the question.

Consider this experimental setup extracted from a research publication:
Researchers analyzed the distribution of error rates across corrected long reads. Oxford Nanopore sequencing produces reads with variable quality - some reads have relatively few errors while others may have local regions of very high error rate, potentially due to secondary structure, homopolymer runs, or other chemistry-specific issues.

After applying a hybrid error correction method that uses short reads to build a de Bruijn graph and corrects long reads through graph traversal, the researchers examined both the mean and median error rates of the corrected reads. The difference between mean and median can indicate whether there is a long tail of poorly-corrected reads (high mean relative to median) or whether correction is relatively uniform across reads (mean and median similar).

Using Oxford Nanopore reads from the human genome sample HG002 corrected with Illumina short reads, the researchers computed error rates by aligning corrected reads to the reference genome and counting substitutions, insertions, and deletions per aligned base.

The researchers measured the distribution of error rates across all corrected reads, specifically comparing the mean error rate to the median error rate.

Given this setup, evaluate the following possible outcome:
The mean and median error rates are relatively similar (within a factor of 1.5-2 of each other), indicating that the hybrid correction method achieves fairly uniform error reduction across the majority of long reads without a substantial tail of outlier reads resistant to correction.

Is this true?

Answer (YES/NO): NO